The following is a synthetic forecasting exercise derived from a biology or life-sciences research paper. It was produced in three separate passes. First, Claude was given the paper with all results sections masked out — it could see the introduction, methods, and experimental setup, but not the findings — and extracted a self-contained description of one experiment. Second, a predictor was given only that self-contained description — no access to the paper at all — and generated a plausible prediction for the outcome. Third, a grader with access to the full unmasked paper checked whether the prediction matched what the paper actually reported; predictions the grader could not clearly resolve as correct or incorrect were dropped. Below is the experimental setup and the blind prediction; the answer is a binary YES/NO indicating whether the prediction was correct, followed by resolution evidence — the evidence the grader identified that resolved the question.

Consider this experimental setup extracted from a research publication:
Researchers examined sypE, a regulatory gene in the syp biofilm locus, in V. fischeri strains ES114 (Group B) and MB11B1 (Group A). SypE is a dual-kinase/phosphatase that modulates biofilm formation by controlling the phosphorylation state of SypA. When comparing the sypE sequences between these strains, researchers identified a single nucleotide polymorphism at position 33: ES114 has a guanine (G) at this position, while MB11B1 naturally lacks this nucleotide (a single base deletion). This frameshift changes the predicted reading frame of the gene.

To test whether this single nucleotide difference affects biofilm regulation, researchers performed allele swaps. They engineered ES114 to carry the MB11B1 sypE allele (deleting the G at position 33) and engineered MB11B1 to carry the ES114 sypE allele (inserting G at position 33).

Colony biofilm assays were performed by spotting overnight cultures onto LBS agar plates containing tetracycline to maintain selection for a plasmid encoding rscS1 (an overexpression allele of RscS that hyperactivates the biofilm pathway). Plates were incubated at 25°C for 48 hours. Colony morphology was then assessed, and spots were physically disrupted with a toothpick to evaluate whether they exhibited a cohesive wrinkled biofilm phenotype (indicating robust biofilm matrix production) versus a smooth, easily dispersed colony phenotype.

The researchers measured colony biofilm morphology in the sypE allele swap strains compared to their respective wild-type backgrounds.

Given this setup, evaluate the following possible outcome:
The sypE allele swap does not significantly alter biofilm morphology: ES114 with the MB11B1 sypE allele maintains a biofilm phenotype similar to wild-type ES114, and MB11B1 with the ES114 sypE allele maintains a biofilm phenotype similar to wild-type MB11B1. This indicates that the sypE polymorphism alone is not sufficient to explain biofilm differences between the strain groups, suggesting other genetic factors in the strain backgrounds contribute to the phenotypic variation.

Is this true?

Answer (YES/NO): NO